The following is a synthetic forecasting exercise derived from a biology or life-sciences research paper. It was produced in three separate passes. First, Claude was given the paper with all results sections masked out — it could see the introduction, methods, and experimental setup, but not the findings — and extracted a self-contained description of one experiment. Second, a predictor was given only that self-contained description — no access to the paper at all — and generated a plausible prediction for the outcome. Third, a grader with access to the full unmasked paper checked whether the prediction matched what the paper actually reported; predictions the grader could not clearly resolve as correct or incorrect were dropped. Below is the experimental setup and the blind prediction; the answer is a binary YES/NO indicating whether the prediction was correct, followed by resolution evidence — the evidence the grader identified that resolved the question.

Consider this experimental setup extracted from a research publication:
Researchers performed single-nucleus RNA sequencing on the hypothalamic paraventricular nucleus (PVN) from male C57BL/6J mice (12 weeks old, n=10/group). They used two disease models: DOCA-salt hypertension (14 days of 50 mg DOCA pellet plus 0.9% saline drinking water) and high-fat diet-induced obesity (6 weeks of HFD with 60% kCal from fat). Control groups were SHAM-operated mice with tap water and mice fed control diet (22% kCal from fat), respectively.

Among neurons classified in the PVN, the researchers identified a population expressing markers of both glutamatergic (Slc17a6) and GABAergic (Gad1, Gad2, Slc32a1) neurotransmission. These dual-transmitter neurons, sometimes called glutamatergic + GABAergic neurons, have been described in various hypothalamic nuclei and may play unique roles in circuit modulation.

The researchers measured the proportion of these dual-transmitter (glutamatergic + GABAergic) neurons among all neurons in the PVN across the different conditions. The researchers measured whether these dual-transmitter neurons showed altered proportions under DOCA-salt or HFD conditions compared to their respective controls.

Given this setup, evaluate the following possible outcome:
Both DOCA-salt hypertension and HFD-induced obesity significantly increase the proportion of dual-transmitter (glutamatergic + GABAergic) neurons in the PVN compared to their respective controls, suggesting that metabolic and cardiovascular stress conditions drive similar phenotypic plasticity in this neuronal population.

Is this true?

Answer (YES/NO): NO